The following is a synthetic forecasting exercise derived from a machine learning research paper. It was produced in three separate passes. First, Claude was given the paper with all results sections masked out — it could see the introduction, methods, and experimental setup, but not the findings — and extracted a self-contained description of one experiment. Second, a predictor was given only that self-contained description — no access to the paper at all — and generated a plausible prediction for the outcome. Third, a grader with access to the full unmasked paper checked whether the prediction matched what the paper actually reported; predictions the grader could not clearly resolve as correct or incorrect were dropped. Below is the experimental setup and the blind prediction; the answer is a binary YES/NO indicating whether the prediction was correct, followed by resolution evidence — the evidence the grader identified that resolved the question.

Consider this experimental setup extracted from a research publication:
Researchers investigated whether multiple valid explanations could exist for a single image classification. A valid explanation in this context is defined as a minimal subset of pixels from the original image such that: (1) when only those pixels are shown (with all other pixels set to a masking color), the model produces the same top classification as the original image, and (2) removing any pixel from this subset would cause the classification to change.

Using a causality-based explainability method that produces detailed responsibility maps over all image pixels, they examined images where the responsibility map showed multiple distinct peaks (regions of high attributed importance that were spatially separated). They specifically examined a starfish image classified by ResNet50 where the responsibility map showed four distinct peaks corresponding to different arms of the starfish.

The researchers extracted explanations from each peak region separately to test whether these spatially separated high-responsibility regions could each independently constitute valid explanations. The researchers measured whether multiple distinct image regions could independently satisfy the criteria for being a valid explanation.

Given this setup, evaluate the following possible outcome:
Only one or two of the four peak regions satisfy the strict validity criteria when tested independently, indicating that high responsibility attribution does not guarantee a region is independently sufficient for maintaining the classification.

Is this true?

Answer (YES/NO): NO